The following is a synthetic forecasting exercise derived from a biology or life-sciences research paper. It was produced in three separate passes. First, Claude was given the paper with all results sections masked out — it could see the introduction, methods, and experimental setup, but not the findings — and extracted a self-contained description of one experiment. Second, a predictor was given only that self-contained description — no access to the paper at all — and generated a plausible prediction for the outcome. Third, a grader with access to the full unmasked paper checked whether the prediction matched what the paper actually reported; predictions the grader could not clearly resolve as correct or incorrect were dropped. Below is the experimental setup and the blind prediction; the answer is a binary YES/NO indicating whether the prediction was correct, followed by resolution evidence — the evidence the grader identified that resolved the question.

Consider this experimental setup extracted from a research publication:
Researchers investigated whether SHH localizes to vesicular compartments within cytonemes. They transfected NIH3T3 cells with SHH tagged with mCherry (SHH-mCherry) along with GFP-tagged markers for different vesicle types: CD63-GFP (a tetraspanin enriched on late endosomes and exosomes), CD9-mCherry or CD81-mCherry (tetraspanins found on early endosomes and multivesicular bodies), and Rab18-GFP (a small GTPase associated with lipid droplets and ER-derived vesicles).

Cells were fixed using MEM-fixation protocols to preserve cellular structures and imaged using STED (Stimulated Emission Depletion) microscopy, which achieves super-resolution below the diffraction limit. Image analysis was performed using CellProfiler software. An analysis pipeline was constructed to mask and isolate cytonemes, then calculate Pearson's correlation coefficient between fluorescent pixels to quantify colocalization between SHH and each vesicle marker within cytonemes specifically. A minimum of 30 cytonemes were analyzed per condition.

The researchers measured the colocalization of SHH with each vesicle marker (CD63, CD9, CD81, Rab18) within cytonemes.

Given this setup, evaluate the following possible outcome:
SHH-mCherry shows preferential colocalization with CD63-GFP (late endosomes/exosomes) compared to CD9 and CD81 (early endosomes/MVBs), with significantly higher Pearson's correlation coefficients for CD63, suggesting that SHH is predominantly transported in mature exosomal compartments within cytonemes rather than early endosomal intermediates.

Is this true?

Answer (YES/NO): NO